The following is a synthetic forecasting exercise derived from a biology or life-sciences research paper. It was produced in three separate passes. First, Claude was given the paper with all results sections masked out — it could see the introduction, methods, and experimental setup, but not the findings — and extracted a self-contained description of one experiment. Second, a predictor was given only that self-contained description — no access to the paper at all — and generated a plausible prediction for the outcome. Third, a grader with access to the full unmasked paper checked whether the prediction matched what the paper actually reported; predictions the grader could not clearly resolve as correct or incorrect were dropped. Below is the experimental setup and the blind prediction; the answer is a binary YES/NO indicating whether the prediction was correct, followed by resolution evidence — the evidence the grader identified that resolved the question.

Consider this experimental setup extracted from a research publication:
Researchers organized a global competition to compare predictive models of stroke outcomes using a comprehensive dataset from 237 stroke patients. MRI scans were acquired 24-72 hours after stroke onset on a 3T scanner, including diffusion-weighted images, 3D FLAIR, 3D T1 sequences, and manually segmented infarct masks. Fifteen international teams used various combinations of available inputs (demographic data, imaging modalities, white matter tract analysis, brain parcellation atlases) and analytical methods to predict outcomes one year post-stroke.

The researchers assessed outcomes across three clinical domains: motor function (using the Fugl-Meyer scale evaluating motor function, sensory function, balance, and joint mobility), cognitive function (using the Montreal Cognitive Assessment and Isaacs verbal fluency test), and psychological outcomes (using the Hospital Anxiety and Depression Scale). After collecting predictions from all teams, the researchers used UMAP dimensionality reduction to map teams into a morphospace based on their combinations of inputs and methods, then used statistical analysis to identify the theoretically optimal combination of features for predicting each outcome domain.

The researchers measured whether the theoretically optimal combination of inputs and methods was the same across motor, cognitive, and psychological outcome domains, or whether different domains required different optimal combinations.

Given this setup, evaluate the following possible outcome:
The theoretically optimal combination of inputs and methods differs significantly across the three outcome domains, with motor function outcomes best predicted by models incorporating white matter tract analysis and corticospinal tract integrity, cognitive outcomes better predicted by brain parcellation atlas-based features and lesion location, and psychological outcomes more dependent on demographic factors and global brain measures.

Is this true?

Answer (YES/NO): NO